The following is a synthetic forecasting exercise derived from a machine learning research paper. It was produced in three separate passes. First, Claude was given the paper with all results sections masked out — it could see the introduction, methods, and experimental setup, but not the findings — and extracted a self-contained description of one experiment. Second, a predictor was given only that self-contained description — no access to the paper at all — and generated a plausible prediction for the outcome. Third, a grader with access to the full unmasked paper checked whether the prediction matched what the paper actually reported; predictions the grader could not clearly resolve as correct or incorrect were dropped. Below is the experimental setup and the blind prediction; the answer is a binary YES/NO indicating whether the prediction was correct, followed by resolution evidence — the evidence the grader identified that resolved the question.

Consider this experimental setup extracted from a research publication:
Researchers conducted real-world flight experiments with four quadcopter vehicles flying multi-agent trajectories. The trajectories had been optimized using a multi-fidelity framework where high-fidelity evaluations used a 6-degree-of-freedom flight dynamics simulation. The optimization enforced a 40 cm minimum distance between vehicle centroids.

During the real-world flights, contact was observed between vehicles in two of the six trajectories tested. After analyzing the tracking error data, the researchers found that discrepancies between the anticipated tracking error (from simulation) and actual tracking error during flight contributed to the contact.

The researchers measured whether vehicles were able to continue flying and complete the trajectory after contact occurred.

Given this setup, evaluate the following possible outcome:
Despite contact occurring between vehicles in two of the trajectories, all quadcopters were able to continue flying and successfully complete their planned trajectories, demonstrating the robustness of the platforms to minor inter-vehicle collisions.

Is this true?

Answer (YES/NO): YES